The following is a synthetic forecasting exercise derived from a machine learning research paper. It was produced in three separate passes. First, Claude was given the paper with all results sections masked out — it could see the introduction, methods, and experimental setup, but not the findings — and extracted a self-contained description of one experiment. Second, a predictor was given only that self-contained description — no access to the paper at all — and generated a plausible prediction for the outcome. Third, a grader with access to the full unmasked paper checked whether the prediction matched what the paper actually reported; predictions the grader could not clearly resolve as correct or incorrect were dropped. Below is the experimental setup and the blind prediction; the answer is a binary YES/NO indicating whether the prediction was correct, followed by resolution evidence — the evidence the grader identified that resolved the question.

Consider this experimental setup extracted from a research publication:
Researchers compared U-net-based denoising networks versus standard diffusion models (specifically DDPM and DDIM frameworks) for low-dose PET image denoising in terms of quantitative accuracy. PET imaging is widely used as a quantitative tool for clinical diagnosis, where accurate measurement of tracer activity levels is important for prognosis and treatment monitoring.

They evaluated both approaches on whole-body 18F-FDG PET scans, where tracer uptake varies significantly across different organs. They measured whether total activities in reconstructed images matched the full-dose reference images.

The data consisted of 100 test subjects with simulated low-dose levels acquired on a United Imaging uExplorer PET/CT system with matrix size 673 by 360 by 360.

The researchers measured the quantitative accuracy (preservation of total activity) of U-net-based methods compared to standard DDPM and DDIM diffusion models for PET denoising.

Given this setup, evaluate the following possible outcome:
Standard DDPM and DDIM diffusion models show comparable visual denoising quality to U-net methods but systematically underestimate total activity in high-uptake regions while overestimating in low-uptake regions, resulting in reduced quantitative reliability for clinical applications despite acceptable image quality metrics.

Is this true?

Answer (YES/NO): NO